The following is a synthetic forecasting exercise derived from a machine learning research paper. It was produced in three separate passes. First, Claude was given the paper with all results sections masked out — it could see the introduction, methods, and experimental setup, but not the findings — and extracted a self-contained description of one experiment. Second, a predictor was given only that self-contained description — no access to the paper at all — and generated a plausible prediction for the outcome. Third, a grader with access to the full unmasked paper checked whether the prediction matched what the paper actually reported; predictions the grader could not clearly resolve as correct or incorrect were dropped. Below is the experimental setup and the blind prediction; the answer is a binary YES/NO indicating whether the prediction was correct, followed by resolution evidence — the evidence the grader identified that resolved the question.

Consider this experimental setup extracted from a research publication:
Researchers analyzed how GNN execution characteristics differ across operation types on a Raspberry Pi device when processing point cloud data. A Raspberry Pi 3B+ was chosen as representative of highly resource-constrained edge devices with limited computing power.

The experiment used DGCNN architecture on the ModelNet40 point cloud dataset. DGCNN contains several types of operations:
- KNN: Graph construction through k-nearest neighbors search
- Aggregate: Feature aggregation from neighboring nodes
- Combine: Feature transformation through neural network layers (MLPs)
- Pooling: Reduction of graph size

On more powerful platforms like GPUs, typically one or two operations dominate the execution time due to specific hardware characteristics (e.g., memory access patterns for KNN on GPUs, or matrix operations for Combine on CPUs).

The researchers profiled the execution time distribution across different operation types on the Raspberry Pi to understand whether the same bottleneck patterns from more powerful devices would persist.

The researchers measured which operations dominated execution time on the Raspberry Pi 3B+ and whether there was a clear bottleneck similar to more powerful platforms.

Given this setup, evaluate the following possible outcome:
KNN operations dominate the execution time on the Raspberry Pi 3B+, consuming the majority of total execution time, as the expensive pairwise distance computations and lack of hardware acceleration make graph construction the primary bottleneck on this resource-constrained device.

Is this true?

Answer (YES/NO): NO